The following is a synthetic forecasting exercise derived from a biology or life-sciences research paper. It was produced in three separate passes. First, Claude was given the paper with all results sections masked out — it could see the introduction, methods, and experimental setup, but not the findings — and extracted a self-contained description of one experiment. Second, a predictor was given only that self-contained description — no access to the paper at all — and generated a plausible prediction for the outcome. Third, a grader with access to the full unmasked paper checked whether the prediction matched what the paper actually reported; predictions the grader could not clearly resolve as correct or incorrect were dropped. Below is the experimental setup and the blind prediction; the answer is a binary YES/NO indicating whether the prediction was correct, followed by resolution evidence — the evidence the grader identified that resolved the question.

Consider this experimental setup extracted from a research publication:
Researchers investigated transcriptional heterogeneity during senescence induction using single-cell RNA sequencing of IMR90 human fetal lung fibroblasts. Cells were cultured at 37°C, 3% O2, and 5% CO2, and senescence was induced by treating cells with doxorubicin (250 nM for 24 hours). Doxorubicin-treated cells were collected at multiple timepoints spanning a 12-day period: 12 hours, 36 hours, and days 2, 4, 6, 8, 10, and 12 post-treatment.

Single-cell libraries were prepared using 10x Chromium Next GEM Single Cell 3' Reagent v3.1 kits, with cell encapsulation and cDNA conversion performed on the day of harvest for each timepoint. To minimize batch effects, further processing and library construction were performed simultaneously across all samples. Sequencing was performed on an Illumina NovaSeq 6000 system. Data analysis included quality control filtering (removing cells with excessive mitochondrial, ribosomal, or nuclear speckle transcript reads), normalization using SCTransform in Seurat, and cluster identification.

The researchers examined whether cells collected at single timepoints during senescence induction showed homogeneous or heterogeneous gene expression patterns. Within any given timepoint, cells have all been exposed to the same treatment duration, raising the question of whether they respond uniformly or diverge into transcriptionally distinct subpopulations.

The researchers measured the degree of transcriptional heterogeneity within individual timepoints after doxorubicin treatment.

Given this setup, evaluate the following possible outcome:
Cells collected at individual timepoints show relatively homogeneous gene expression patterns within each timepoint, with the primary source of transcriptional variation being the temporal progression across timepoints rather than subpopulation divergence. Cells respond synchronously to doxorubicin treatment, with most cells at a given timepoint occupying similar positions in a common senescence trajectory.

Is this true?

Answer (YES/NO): NO